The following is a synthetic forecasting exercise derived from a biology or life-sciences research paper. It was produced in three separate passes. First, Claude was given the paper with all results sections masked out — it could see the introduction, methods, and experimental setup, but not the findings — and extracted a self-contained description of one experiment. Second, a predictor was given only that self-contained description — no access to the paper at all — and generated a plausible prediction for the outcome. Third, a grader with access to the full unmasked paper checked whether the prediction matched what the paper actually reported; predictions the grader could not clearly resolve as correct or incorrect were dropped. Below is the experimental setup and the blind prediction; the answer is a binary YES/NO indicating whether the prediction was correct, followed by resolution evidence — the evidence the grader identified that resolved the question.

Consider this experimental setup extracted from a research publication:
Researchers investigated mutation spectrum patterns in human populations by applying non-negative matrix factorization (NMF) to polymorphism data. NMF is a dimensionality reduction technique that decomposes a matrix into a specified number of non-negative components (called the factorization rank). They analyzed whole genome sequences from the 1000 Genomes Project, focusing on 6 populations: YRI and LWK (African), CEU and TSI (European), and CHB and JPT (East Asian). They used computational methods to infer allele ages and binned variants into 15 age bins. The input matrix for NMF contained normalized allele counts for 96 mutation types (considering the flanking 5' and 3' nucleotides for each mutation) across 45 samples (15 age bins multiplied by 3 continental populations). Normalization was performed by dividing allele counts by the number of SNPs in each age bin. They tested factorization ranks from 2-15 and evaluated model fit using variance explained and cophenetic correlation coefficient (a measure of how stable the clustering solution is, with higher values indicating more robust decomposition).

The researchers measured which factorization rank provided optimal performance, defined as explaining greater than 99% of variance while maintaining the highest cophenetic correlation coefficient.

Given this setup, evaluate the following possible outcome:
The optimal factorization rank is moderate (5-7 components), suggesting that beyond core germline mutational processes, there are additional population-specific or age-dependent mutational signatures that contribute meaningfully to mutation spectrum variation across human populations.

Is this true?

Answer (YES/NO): NO